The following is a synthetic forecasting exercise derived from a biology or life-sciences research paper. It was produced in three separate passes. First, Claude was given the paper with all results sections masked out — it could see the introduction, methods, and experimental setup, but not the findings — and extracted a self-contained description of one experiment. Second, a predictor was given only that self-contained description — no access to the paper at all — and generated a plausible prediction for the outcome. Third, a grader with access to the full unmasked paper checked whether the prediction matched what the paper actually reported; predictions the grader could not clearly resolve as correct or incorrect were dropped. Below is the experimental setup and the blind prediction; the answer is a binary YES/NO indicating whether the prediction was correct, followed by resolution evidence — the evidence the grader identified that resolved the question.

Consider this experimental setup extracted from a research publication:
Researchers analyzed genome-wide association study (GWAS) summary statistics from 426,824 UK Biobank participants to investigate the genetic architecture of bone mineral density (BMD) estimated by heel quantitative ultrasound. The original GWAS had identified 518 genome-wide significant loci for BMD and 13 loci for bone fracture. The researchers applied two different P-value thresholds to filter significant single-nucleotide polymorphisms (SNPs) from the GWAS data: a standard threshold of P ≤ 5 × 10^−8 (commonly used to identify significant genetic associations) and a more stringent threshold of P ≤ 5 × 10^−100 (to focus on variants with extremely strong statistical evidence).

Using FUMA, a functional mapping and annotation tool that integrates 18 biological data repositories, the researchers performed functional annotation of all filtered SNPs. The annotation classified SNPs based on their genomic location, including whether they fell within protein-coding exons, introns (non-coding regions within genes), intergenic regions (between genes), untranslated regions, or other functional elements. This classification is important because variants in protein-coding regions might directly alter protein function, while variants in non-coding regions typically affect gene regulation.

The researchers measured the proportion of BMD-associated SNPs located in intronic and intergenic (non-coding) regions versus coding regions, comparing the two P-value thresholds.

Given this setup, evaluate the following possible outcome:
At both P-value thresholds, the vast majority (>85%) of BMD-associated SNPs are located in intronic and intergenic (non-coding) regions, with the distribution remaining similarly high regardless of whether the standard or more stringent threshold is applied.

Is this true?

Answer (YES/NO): YES